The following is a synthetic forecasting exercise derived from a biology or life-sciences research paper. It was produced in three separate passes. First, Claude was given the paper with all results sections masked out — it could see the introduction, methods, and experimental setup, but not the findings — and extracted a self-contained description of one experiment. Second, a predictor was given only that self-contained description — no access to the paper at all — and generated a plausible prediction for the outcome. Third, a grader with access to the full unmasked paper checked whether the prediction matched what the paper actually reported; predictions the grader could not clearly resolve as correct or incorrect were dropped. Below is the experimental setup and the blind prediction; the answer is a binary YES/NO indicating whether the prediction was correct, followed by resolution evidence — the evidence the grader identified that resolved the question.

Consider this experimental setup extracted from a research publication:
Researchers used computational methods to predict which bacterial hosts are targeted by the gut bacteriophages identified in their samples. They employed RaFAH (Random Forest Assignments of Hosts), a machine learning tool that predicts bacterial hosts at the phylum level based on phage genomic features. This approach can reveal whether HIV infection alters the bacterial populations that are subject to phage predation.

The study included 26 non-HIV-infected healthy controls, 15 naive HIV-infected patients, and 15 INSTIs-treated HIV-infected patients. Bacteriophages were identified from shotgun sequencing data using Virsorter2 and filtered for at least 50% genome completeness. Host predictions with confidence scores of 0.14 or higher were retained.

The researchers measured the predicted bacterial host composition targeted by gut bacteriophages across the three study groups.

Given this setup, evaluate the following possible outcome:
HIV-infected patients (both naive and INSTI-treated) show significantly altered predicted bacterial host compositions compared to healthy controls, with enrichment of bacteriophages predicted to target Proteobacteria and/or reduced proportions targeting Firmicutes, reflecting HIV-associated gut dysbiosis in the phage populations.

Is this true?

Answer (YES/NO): NO